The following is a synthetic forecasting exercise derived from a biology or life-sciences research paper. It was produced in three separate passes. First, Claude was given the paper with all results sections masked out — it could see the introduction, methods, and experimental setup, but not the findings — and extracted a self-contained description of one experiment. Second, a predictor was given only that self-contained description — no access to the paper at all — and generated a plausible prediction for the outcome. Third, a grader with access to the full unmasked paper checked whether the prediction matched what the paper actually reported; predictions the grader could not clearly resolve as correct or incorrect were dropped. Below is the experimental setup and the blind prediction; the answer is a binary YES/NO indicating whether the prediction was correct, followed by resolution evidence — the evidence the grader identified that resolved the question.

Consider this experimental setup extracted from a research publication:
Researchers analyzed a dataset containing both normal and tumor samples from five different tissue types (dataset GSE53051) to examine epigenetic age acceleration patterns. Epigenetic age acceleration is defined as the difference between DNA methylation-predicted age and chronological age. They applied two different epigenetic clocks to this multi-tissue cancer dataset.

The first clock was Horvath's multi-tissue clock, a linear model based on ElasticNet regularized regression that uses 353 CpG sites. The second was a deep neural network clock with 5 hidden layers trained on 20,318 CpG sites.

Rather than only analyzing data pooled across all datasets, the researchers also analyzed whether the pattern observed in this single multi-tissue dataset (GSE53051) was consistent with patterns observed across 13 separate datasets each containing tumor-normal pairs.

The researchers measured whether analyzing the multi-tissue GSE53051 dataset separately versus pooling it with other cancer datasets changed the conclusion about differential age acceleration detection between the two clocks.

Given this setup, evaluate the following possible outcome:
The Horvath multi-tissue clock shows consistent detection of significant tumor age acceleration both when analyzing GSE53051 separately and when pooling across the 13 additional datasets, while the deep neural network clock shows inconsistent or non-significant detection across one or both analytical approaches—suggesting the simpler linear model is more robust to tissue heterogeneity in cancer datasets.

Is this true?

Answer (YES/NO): NO